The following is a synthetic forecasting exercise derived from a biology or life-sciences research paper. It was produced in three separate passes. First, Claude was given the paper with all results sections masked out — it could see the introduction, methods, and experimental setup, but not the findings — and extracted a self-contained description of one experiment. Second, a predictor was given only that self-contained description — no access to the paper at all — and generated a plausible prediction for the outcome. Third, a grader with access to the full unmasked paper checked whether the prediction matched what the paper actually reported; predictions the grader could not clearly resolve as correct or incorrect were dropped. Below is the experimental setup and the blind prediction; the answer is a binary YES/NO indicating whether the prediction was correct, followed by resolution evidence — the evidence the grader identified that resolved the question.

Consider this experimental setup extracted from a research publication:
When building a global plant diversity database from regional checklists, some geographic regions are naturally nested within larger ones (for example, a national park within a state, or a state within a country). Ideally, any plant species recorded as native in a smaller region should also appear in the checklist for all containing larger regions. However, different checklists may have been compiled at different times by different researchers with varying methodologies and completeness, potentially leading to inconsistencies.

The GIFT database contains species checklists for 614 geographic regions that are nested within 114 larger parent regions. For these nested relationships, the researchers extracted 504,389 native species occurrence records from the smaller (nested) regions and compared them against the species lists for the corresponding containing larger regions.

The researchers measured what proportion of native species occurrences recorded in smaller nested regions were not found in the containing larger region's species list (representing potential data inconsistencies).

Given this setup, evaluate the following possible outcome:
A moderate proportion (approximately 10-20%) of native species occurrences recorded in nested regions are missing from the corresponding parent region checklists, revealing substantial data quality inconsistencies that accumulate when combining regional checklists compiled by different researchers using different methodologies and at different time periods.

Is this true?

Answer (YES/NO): NO